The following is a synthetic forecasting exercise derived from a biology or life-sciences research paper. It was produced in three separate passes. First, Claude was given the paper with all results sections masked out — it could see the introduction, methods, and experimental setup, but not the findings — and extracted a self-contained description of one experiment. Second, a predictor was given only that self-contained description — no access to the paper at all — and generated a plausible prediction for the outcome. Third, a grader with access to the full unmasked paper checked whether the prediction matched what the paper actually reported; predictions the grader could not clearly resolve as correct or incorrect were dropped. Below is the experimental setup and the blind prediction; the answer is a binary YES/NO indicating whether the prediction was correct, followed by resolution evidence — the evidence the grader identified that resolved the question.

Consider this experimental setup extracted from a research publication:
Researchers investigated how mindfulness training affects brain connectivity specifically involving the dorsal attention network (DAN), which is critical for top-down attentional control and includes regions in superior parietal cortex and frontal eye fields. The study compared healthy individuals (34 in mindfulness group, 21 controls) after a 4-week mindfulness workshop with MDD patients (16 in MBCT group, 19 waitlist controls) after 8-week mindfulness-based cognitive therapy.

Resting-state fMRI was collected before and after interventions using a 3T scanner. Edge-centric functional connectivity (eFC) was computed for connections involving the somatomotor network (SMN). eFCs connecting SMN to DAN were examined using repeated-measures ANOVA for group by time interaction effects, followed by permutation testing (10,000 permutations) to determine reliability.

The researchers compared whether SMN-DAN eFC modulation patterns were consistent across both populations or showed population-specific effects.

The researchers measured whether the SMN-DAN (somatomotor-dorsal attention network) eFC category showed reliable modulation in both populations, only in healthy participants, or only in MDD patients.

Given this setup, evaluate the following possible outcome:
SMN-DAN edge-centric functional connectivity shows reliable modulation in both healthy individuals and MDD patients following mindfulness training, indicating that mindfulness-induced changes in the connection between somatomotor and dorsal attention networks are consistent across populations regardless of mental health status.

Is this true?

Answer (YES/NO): YES